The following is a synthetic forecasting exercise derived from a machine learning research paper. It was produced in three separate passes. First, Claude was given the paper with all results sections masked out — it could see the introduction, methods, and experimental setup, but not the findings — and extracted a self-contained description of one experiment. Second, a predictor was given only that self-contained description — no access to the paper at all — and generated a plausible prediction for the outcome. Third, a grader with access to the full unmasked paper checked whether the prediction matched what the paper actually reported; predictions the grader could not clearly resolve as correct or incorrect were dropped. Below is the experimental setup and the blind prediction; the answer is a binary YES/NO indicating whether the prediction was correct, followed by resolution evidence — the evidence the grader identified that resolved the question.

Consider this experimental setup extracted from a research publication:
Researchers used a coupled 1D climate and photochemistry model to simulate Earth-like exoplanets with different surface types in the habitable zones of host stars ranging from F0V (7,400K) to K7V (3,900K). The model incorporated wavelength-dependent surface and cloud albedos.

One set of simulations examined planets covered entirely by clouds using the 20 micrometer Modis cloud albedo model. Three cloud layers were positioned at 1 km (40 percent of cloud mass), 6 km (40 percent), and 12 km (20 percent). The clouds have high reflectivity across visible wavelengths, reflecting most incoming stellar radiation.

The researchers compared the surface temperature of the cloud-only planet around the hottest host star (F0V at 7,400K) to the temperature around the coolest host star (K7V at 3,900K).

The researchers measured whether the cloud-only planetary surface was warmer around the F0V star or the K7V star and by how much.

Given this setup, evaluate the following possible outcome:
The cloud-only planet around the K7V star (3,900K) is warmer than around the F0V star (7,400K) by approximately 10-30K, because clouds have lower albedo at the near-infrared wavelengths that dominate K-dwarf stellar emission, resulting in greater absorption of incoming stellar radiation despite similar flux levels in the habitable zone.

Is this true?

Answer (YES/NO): YES